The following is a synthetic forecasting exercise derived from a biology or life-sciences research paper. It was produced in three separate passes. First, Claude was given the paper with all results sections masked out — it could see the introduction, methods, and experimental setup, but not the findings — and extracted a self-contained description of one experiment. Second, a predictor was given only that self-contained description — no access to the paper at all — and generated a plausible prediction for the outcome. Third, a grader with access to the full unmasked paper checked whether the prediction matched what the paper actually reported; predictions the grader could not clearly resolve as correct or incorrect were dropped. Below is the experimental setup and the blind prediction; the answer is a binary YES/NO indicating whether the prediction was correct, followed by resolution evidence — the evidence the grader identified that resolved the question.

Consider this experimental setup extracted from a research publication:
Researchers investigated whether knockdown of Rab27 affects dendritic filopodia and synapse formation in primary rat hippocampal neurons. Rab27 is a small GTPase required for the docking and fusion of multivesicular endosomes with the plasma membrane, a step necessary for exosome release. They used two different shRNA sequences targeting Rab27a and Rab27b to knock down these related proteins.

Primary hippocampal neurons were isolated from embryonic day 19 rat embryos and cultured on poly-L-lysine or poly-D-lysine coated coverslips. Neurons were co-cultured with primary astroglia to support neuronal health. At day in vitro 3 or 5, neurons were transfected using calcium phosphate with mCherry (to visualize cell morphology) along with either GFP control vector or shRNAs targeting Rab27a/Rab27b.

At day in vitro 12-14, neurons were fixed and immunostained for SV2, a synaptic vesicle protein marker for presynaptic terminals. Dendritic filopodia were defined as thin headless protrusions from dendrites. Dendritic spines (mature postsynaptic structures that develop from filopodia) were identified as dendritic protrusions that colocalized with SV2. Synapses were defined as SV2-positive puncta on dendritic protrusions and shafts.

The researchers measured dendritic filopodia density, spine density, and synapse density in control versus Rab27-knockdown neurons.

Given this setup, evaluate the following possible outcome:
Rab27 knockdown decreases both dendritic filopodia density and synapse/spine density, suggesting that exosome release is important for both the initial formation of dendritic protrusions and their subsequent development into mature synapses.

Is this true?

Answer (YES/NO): YES